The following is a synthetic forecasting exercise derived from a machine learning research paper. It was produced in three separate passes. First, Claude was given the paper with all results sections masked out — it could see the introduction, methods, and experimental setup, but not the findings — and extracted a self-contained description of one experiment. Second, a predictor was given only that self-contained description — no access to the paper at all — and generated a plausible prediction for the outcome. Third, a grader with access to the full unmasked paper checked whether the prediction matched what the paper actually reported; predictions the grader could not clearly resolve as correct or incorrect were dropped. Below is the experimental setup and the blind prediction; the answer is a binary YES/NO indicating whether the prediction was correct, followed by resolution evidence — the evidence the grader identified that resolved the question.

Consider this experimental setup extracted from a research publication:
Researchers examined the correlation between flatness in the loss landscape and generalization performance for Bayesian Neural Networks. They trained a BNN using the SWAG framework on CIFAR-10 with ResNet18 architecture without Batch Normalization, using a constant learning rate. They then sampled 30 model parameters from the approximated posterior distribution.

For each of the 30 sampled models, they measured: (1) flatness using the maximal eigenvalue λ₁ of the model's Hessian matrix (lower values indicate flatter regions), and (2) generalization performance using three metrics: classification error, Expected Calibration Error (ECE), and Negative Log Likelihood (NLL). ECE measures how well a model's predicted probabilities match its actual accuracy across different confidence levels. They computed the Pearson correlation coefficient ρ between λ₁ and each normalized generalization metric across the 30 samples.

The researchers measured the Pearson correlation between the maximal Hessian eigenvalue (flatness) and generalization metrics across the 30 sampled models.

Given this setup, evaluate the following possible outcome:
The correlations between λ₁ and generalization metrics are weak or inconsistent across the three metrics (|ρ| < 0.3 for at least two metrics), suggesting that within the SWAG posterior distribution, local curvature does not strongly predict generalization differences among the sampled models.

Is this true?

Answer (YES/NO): NO